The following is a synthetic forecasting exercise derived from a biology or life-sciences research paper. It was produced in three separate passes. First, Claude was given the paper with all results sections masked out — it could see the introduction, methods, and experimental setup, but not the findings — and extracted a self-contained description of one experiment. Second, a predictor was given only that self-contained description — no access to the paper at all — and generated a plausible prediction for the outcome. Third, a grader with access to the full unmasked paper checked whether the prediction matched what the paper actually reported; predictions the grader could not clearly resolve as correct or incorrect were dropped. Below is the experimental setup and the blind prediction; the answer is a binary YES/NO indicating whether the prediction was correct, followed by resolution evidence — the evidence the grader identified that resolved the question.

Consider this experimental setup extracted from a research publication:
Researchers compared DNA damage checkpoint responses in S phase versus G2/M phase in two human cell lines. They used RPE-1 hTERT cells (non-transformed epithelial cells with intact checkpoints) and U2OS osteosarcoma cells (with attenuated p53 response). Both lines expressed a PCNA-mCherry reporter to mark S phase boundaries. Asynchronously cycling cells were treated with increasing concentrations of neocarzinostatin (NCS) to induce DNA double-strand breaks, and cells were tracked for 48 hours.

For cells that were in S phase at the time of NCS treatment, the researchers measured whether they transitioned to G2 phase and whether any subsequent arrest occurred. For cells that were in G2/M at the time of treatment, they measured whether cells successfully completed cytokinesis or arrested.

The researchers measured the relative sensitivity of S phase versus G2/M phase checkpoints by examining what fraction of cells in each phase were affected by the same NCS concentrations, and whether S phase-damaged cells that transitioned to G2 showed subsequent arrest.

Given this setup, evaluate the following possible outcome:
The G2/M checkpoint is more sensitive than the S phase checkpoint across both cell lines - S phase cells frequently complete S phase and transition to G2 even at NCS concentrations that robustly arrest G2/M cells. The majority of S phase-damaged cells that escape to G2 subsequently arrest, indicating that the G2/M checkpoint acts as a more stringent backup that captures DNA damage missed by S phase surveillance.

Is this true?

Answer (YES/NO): YES